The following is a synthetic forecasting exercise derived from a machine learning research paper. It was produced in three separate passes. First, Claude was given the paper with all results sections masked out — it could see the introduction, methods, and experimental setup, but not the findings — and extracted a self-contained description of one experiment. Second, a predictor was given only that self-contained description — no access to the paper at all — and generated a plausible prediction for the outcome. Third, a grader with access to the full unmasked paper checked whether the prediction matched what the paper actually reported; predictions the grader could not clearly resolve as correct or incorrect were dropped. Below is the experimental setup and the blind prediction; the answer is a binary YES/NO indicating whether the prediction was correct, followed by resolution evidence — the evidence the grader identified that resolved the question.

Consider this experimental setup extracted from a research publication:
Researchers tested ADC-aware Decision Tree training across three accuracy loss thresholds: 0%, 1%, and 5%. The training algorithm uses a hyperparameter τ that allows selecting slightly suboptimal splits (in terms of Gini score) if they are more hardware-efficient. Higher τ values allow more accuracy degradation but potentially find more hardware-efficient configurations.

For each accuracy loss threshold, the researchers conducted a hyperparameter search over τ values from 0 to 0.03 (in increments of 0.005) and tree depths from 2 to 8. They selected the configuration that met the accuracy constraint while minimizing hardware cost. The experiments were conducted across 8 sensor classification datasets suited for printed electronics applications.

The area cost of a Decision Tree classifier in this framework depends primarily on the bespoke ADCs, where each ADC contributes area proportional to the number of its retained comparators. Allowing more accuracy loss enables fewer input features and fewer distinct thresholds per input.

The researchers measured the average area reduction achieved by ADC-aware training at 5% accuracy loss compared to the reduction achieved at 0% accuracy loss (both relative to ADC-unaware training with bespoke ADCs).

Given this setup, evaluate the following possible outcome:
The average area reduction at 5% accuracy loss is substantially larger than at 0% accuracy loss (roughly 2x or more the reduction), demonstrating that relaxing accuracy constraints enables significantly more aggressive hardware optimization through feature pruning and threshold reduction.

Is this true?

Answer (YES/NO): YES